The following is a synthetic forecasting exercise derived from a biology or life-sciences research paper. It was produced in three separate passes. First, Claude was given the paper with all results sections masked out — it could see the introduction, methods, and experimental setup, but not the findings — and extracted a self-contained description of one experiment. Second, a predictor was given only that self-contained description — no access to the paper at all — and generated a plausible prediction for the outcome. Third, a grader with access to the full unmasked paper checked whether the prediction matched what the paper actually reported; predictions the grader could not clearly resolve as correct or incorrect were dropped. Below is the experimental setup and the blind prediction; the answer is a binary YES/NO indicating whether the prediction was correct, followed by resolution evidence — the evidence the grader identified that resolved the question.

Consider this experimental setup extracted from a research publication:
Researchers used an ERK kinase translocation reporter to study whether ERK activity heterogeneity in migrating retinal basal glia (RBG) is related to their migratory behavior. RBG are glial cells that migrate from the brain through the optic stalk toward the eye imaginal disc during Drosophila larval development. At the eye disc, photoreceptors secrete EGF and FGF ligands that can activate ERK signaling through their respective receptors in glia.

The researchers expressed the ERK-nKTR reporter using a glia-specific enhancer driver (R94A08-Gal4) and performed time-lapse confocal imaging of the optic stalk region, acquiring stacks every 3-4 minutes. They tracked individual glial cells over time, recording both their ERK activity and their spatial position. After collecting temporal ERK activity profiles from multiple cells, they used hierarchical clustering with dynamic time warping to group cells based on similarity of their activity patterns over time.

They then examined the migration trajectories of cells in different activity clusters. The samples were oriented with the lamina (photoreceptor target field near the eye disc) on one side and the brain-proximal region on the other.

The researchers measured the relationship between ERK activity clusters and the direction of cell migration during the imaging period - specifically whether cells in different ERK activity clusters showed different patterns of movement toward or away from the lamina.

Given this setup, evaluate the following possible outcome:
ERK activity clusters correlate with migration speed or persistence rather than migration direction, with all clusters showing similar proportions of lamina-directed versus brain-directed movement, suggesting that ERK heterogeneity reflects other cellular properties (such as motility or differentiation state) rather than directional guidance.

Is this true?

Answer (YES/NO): NO